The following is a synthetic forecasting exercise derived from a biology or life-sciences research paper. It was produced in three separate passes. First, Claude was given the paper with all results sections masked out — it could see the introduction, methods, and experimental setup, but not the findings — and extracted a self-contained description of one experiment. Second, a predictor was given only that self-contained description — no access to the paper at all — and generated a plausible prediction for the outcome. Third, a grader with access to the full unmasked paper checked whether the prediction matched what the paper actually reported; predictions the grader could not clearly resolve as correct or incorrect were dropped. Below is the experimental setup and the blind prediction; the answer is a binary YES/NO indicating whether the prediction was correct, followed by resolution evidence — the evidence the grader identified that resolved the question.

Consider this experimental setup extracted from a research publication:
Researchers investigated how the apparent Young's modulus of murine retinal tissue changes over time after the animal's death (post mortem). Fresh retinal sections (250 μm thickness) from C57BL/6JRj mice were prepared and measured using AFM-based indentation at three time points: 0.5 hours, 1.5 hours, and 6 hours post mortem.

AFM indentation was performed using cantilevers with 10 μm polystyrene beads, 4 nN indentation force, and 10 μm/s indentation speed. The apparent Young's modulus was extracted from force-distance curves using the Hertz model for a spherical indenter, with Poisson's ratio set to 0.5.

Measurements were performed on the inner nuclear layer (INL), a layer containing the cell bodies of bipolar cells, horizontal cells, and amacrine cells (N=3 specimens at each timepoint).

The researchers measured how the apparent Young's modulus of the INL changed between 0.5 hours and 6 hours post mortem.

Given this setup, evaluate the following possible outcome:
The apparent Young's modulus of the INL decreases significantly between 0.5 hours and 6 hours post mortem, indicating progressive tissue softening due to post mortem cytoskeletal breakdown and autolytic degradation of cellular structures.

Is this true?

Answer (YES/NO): NO